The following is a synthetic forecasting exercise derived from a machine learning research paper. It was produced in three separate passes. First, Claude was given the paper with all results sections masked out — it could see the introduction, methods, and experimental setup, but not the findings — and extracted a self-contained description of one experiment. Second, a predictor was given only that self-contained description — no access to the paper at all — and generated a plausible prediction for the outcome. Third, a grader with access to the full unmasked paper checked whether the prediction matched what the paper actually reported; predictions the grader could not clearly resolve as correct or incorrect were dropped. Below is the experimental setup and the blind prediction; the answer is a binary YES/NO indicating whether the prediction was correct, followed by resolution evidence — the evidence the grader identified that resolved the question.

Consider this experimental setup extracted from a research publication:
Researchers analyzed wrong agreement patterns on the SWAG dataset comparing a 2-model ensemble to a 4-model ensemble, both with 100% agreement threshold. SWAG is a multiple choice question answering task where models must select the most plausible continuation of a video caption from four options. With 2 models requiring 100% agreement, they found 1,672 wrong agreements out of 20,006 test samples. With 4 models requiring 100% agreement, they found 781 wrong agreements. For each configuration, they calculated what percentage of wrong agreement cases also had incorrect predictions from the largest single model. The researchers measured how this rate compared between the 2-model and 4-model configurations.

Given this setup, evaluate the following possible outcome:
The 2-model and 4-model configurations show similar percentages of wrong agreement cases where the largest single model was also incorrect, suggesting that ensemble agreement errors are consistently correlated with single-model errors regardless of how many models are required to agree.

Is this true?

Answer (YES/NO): NO